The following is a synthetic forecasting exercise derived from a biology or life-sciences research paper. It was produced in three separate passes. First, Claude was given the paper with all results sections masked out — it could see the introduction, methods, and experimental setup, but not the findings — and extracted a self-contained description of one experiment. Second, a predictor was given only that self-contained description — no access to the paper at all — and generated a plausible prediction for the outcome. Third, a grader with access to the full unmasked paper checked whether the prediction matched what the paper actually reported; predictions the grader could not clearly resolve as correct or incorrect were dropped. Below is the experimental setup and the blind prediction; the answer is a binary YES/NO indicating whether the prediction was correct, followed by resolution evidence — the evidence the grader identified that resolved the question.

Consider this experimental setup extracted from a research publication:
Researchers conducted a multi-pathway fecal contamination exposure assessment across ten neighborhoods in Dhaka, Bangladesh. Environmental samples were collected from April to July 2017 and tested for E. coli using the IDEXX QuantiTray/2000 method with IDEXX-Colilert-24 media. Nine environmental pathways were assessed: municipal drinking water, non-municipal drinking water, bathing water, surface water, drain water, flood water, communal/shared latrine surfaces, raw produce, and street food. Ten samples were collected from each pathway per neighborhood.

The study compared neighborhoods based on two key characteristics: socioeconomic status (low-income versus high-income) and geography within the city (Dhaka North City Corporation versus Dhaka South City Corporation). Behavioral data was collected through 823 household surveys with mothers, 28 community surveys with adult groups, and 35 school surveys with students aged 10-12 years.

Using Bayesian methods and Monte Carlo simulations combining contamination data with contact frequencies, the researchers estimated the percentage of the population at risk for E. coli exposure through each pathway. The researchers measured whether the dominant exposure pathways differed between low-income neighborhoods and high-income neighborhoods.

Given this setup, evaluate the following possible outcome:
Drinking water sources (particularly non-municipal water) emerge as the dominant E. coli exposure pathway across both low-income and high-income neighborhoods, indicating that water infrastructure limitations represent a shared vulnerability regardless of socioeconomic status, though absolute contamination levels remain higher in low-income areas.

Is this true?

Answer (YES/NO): NO